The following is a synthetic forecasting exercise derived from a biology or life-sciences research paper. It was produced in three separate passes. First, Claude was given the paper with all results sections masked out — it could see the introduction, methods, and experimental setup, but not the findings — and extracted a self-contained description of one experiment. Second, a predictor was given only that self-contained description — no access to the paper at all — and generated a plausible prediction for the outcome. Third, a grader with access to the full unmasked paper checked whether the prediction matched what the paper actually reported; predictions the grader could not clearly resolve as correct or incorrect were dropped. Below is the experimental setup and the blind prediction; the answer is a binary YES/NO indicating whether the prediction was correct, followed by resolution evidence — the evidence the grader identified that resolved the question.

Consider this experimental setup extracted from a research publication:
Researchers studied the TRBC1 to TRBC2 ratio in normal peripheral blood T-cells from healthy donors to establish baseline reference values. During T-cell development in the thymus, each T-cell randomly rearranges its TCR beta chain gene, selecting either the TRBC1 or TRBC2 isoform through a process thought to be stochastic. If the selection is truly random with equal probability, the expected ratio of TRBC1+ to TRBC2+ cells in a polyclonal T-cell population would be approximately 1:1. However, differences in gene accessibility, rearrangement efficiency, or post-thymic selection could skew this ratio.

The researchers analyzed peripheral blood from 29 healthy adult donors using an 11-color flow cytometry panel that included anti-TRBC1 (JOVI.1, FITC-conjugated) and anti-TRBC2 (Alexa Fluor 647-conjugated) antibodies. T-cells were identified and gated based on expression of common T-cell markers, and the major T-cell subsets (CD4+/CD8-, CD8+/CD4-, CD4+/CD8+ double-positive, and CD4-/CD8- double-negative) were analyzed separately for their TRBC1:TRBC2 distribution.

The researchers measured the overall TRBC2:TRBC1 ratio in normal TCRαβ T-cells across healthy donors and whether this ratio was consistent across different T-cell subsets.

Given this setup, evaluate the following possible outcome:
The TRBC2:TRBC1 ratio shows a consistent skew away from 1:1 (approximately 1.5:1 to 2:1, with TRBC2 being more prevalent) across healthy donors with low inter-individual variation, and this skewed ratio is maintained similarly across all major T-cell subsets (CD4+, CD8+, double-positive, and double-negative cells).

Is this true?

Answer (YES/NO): NO